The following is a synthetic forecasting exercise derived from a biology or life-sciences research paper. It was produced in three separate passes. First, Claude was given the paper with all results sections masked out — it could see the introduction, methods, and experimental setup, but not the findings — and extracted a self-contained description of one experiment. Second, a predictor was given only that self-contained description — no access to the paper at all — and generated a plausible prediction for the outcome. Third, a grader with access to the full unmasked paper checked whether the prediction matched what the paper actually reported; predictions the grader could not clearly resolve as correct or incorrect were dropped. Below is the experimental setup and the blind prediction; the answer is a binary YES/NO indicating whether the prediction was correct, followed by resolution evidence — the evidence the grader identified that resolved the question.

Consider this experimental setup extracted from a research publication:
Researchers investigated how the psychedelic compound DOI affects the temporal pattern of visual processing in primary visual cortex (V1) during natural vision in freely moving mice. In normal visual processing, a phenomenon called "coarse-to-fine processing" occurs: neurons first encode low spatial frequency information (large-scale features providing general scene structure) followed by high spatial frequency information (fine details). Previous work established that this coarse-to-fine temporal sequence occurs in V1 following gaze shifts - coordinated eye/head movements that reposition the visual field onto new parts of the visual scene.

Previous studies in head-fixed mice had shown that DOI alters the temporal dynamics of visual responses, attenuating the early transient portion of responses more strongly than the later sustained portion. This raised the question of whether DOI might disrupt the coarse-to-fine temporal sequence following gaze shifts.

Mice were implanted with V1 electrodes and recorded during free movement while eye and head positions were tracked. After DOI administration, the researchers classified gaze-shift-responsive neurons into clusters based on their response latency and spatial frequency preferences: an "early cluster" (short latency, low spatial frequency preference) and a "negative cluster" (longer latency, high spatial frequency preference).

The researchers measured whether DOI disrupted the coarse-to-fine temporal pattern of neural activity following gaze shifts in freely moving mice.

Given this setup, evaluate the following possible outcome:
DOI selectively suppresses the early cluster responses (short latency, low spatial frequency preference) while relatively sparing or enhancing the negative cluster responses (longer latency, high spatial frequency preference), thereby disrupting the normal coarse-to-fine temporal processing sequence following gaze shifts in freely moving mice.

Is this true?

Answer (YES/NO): NO